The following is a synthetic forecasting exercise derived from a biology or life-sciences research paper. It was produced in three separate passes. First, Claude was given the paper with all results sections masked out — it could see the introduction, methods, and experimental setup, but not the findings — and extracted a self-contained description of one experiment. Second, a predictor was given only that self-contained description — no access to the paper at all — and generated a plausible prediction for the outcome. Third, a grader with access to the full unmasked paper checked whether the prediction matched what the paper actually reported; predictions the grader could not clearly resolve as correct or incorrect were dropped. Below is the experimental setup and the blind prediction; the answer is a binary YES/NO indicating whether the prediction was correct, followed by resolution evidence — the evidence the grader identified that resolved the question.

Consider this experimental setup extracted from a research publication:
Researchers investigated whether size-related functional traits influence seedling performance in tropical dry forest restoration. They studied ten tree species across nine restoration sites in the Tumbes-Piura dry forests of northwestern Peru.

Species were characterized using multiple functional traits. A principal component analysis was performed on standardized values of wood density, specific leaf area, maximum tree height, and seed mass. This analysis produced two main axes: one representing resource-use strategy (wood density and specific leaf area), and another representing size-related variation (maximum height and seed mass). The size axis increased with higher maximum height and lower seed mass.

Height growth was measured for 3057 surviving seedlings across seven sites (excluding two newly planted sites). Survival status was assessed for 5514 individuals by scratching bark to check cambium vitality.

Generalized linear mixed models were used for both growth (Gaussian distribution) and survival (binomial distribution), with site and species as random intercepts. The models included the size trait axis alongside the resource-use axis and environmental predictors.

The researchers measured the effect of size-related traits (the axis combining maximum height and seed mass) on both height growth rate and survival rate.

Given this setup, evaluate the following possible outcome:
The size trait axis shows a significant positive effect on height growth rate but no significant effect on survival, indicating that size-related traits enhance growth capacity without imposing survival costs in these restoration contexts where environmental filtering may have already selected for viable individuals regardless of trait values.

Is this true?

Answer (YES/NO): NO